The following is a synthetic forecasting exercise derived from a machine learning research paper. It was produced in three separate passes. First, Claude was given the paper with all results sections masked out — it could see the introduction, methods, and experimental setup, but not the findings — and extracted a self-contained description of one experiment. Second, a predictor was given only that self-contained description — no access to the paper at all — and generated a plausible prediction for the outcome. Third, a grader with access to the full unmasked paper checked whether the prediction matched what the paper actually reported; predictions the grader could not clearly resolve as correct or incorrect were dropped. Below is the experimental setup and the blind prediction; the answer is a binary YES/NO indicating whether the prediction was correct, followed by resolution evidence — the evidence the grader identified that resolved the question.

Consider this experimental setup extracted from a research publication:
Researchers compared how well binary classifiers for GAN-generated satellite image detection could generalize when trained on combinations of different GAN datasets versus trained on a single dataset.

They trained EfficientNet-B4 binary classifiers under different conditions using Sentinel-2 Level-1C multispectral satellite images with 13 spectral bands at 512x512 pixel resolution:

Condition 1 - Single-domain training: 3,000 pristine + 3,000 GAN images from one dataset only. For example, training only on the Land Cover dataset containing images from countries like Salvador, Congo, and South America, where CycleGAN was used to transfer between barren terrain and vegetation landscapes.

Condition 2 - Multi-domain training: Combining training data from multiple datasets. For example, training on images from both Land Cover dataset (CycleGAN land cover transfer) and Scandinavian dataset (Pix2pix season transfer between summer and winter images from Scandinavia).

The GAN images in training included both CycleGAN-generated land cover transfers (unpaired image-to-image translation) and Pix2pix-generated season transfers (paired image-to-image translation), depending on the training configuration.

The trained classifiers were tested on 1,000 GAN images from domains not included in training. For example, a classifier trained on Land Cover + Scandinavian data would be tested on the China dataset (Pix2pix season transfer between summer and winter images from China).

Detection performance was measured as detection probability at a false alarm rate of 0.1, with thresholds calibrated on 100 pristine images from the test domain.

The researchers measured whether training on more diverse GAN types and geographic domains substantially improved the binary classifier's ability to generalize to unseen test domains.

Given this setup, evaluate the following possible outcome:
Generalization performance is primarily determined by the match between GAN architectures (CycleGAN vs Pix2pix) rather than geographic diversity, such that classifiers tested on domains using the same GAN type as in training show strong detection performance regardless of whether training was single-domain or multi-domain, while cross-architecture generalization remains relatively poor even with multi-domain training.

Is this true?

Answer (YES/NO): NO